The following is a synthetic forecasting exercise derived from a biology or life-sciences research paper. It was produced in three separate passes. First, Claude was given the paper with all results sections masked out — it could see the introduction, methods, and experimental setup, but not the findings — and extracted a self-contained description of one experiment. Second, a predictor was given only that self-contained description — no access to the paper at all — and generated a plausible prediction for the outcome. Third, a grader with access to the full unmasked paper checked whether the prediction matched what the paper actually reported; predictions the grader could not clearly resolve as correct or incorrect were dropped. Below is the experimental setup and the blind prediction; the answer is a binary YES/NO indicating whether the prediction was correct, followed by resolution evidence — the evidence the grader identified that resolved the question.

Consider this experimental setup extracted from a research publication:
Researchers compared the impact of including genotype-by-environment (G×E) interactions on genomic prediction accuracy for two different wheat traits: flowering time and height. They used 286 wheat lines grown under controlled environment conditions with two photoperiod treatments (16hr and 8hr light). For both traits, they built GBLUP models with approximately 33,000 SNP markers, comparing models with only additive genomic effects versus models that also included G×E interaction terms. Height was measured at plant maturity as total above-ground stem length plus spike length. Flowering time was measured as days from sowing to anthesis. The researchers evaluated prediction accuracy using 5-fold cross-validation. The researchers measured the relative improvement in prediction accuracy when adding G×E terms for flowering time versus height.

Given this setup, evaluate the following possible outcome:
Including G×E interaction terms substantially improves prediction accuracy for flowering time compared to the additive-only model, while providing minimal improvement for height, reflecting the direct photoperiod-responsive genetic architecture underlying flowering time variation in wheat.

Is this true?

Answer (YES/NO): YES